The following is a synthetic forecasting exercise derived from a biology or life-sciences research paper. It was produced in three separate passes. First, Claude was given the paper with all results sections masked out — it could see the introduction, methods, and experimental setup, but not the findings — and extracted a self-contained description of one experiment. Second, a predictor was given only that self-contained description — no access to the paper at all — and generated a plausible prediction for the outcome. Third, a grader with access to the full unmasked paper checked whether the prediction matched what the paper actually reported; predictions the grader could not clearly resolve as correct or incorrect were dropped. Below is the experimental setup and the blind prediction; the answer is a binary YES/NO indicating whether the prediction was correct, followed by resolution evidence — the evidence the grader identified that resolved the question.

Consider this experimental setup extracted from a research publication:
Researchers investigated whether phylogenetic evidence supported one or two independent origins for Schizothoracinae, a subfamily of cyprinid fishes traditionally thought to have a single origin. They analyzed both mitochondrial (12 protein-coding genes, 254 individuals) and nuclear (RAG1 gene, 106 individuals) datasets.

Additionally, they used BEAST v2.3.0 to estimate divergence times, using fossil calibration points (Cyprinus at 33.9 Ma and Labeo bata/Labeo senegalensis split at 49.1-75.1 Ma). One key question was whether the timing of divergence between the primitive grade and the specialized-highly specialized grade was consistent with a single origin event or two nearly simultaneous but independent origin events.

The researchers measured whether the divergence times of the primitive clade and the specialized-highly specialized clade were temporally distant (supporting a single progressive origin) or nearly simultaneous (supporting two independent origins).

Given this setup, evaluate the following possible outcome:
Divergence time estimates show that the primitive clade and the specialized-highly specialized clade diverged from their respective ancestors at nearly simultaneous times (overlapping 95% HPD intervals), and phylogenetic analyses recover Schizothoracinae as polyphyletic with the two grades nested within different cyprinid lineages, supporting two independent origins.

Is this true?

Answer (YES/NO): NO